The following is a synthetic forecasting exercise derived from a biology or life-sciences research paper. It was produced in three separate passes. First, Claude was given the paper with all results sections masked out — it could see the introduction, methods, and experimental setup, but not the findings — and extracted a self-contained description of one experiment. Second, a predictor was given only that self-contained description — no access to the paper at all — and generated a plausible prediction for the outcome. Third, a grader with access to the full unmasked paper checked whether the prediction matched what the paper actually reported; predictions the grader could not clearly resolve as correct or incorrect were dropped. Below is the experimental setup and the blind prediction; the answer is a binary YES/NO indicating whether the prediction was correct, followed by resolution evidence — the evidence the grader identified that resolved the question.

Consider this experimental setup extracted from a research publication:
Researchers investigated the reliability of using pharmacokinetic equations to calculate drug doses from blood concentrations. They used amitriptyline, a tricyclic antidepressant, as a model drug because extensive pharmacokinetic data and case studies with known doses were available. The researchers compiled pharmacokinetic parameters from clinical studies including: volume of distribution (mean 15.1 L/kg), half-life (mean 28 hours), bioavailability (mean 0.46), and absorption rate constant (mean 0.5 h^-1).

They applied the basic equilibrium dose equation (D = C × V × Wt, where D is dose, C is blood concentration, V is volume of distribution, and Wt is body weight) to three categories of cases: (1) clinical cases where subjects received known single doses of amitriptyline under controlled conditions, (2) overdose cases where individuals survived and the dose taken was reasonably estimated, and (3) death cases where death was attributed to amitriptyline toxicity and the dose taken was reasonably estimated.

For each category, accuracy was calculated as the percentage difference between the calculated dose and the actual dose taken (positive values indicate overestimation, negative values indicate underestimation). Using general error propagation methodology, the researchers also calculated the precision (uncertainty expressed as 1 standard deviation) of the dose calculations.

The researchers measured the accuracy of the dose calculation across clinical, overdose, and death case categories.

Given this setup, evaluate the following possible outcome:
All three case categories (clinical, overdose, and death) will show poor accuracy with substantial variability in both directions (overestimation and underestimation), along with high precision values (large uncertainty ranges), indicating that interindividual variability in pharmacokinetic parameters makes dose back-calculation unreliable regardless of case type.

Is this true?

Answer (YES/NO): NO